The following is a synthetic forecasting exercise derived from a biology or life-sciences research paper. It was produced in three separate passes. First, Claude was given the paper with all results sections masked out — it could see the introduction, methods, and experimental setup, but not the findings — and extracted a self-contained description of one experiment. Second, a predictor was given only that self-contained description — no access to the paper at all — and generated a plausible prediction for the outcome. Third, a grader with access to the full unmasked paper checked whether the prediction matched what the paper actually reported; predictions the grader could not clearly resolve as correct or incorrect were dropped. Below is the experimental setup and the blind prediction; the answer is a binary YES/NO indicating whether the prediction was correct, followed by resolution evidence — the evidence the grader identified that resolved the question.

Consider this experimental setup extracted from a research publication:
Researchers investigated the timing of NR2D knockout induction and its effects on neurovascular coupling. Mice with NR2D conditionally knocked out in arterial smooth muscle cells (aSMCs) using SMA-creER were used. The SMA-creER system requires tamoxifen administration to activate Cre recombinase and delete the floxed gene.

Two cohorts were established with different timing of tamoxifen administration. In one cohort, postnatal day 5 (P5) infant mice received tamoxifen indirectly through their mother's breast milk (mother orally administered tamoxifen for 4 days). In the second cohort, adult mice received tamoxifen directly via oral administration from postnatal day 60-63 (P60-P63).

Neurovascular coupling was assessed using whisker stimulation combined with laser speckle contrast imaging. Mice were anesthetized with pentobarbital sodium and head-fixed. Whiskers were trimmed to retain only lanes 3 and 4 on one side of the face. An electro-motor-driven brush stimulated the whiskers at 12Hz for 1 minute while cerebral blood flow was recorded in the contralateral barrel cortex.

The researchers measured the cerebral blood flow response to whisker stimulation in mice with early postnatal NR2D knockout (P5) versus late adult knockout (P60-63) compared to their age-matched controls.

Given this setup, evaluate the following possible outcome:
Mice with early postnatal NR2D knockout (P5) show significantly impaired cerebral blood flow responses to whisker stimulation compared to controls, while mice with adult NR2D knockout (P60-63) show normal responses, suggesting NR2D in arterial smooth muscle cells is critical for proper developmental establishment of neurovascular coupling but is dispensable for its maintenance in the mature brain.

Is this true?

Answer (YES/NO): NO